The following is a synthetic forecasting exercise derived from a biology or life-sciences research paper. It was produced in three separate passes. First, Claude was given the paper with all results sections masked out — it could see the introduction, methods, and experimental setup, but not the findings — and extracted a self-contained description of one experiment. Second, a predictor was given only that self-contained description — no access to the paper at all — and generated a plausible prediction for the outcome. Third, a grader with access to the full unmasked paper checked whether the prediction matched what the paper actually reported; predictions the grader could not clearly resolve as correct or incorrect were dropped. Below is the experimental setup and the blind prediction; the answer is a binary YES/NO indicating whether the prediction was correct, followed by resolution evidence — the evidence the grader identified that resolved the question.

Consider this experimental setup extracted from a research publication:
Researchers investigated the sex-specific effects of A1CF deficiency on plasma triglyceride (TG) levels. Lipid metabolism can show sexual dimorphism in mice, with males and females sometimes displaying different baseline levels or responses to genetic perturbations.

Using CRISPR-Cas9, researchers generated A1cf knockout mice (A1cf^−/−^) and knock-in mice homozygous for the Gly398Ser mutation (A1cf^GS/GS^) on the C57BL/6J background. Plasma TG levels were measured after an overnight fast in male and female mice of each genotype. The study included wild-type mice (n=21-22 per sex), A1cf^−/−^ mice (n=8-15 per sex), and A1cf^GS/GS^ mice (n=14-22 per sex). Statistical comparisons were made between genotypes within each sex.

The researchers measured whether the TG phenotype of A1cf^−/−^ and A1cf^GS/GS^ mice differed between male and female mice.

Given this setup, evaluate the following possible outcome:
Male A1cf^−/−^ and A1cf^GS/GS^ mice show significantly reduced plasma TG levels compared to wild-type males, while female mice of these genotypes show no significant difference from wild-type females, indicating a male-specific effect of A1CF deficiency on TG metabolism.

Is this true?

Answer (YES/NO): NO